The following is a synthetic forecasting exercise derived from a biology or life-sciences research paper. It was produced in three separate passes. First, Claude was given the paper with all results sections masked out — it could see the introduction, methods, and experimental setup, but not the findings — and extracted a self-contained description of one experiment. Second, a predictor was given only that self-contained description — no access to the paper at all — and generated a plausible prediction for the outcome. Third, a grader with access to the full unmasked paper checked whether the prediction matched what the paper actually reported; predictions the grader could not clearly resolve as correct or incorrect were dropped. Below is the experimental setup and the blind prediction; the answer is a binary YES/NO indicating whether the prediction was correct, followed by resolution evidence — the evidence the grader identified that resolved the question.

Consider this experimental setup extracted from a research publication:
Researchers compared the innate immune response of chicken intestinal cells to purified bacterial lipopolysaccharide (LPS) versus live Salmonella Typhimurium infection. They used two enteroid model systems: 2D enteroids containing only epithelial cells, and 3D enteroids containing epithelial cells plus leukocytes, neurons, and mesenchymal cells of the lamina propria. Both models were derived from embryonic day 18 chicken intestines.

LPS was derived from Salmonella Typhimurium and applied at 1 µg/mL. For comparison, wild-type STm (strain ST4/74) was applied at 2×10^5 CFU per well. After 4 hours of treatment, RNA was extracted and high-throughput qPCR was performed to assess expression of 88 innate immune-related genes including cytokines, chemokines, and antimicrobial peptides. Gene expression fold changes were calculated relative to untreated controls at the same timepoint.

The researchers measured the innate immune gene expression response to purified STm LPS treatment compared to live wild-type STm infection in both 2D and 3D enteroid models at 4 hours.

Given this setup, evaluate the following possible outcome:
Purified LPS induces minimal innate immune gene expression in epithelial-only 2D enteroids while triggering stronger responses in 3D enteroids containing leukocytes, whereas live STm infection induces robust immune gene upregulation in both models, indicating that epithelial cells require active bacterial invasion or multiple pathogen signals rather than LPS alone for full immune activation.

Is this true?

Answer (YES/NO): NO